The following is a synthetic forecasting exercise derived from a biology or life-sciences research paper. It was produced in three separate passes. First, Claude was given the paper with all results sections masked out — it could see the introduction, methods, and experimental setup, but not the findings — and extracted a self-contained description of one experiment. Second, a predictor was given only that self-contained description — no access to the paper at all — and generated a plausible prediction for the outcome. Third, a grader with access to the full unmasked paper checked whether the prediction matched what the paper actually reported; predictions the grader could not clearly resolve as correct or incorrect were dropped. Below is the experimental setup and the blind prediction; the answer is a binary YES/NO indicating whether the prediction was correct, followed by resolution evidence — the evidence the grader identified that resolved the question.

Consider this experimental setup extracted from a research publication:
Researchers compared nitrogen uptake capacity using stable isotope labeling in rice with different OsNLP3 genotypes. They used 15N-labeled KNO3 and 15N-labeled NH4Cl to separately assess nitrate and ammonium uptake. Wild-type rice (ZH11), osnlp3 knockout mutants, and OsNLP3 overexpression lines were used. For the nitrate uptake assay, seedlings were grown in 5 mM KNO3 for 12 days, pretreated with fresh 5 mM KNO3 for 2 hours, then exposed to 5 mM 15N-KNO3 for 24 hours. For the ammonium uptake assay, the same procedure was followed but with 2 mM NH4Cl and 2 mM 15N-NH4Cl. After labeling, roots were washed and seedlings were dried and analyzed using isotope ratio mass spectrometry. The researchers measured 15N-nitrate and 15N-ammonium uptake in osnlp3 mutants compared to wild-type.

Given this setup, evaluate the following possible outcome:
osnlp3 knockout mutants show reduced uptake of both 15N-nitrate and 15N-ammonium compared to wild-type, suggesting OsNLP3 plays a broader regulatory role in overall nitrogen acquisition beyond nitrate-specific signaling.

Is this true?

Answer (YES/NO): NO